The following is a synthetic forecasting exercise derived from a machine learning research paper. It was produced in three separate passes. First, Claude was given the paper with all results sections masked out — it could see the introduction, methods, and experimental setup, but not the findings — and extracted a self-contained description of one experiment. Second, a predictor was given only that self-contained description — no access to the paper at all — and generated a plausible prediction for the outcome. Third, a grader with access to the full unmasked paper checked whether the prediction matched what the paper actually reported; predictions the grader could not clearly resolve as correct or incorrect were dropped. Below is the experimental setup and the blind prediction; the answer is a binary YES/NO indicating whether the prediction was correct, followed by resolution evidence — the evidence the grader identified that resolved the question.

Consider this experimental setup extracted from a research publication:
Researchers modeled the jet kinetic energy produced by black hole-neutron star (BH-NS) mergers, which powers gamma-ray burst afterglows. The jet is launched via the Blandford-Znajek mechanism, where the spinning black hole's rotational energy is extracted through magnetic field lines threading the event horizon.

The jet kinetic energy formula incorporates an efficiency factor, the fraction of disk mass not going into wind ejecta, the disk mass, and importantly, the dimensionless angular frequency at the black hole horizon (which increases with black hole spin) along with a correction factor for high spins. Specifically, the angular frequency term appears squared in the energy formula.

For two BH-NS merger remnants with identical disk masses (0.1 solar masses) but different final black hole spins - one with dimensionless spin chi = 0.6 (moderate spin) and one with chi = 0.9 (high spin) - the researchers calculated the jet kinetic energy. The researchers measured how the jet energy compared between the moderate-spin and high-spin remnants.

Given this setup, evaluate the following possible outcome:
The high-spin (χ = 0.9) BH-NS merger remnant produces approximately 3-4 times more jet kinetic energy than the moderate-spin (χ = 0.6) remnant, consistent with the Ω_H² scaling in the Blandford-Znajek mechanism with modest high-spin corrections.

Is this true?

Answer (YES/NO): YES